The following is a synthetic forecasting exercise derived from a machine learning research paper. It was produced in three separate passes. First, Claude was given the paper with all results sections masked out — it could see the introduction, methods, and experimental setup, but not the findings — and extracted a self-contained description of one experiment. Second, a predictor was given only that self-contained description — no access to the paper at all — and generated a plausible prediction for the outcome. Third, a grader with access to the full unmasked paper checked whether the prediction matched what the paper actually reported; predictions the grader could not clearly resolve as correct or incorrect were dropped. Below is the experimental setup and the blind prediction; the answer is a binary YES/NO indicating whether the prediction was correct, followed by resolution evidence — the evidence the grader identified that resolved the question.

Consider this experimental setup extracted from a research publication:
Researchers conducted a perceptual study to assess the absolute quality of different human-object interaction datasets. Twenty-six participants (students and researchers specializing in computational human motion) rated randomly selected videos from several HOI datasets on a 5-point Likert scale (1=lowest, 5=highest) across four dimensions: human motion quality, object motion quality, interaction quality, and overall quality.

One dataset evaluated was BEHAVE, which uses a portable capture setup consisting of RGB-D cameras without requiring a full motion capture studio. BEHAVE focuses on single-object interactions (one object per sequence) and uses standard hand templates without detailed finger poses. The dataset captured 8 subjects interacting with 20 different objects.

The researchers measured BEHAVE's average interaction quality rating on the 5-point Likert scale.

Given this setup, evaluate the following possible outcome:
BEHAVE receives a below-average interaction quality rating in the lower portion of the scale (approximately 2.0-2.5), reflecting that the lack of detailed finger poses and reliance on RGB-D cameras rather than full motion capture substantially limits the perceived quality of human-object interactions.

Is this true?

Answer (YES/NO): YES